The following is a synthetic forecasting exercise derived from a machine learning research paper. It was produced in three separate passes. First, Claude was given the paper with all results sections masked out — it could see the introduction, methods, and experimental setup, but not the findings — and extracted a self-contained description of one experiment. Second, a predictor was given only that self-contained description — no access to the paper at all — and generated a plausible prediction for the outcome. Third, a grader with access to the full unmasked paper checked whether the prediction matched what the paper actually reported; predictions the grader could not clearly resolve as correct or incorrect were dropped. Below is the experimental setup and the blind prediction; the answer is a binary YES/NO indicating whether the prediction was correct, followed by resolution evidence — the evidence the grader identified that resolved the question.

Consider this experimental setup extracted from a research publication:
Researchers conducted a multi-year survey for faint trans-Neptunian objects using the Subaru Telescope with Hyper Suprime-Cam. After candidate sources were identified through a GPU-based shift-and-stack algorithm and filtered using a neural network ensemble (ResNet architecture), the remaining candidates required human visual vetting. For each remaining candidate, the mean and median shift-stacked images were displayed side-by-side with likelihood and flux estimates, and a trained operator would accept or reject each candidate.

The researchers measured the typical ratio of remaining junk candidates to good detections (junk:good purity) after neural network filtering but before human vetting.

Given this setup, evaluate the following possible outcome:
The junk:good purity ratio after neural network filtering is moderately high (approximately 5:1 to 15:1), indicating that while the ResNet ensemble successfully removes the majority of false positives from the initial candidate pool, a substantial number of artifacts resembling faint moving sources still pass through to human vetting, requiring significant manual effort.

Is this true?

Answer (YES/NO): NO